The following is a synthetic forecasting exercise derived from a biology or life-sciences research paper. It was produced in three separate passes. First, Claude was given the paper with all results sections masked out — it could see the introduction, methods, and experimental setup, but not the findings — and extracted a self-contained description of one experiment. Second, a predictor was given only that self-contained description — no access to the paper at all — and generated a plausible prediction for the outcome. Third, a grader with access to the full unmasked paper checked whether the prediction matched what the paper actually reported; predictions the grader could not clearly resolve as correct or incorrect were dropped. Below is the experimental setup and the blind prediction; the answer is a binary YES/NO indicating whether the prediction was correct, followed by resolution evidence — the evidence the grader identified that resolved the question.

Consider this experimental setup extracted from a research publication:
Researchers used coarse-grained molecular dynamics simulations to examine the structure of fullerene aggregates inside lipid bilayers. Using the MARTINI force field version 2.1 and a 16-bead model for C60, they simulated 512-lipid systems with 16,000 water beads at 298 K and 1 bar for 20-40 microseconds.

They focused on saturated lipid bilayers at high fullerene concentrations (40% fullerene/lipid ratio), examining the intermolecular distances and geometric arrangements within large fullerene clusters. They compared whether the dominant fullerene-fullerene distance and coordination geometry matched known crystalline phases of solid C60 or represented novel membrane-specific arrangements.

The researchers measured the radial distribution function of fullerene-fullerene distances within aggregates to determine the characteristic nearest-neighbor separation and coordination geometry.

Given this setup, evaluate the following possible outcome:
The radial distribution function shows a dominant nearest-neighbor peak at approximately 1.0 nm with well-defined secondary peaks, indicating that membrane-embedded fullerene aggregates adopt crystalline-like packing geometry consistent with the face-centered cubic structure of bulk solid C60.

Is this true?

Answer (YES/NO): NO